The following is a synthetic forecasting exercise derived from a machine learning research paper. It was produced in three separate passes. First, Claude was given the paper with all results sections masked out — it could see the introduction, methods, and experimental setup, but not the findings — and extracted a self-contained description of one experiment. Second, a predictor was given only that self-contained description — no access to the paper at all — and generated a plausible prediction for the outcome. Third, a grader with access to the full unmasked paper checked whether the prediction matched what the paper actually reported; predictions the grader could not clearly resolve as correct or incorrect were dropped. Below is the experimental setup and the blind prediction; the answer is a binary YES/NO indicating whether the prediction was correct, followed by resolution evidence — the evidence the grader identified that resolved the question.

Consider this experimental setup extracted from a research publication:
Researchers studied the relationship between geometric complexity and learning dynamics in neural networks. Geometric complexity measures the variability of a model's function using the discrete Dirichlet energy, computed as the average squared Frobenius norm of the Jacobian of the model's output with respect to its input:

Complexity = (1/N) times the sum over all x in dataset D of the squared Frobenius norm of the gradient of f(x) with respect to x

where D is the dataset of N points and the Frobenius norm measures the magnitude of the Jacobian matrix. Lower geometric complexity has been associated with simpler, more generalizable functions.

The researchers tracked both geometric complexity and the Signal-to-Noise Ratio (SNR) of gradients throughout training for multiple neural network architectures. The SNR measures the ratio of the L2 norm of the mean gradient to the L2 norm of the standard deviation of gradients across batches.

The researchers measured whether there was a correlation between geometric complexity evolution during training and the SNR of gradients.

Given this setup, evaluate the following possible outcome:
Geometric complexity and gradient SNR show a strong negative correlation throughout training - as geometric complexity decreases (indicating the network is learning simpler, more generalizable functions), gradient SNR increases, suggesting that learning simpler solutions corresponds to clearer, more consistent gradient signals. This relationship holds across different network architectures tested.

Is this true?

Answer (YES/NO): NO